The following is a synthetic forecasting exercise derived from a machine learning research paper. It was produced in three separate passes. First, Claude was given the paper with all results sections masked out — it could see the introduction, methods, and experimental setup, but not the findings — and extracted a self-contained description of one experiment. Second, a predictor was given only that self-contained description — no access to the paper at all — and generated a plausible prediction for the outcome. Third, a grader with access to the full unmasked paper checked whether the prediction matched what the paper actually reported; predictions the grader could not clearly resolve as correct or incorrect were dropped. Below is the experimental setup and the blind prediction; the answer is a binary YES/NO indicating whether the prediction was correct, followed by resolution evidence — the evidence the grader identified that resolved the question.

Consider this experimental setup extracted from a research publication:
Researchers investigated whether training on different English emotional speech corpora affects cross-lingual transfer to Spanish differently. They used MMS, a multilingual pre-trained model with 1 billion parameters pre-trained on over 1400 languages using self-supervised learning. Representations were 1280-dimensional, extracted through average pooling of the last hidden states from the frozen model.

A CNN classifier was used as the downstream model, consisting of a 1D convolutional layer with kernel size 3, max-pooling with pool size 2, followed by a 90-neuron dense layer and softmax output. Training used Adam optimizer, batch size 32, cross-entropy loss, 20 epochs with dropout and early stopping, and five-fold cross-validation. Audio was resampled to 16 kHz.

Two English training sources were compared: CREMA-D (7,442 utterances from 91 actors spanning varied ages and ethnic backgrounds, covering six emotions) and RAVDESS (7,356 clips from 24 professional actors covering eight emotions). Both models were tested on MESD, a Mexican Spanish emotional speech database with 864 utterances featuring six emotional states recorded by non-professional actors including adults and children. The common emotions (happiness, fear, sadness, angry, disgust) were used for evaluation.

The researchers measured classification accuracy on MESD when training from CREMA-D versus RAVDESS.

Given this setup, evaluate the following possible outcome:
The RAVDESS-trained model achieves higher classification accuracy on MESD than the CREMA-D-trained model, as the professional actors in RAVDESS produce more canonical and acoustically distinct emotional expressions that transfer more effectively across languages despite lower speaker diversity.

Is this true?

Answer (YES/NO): NO